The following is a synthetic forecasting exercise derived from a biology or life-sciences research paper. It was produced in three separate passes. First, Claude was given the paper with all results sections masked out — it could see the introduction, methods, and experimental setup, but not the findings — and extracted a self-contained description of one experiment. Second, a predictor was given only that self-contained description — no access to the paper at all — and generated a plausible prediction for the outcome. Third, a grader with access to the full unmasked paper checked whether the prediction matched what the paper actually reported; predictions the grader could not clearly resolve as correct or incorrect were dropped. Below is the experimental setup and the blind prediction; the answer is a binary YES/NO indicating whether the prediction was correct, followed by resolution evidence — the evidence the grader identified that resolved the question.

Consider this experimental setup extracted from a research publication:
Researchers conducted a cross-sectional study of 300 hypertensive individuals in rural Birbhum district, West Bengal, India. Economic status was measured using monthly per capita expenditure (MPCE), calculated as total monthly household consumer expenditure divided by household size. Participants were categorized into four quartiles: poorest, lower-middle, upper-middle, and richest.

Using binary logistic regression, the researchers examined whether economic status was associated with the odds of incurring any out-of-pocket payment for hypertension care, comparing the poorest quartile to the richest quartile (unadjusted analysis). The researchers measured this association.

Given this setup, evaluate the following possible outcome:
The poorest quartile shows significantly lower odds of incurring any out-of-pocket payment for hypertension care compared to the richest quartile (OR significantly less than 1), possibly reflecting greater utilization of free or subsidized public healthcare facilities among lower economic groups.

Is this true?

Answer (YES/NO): NO